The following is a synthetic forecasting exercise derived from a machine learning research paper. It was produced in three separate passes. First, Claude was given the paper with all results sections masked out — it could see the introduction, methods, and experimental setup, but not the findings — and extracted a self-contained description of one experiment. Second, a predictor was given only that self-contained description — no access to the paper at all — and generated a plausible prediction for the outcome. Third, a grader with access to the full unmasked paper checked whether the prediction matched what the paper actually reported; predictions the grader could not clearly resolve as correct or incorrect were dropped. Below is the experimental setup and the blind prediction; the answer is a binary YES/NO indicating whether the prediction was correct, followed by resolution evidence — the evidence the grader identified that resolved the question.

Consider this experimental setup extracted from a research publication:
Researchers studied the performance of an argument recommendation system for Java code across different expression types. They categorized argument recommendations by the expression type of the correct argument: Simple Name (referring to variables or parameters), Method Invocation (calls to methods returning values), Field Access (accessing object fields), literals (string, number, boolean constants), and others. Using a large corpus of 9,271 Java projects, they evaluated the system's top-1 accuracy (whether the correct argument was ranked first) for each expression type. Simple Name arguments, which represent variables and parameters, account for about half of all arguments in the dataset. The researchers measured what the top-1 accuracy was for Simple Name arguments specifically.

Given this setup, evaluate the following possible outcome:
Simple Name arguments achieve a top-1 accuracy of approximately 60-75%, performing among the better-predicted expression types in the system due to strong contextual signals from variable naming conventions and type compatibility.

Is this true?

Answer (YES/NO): NO